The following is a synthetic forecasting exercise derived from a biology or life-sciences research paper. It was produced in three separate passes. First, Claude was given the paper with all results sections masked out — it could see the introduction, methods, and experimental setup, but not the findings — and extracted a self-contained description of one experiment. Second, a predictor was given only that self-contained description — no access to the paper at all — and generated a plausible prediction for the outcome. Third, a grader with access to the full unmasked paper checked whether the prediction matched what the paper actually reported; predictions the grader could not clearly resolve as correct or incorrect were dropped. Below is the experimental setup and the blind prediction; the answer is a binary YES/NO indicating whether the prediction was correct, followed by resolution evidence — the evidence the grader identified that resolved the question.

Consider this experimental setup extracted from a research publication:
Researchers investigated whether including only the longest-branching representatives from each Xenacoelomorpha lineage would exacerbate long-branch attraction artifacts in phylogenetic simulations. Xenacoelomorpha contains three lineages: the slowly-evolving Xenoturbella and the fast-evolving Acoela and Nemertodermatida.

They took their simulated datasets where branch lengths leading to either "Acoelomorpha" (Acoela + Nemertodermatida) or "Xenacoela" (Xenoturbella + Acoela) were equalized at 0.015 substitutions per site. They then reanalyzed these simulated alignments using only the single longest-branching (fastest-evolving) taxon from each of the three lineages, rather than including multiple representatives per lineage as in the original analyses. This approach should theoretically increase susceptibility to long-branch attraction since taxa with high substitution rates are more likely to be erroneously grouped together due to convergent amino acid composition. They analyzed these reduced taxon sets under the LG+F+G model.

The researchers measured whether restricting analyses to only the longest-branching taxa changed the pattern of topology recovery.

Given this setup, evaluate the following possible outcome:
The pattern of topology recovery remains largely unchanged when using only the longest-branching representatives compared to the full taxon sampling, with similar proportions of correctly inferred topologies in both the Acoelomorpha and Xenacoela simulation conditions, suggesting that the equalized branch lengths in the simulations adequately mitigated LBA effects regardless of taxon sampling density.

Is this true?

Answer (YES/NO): NO